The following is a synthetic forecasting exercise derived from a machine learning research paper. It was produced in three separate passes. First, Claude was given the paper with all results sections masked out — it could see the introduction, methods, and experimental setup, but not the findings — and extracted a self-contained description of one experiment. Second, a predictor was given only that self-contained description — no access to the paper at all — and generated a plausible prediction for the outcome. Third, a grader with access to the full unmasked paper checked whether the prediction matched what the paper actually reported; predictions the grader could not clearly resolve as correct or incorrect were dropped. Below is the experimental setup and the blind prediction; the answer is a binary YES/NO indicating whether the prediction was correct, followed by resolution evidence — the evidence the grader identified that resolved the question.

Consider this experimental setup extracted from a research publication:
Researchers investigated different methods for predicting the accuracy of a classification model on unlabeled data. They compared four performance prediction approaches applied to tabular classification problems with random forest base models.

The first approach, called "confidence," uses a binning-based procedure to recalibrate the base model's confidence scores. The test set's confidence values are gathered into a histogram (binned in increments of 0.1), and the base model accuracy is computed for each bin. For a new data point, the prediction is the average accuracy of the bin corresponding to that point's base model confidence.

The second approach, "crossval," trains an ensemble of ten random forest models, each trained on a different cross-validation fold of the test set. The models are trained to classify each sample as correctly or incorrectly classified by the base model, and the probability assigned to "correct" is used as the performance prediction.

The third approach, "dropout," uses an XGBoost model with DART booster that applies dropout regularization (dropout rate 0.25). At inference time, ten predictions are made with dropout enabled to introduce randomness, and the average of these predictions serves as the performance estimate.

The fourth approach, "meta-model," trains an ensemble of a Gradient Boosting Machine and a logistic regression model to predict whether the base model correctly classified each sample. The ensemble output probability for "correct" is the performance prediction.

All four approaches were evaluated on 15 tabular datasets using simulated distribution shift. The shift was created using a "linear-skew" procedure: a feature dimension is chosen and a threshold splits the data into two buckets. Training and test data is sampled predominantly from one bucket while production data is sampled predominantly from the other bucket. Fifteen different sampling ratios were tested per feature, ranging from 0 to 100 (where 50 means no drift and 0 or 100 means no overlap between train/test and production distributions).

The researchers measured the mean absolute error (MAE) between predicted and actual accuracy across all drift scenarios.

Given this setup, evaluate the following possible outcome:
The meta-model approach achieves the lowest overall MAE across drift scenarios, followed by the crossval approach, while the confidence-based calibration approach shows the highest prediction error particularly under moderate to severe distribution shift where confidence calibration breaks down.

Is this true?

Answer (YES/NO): NO